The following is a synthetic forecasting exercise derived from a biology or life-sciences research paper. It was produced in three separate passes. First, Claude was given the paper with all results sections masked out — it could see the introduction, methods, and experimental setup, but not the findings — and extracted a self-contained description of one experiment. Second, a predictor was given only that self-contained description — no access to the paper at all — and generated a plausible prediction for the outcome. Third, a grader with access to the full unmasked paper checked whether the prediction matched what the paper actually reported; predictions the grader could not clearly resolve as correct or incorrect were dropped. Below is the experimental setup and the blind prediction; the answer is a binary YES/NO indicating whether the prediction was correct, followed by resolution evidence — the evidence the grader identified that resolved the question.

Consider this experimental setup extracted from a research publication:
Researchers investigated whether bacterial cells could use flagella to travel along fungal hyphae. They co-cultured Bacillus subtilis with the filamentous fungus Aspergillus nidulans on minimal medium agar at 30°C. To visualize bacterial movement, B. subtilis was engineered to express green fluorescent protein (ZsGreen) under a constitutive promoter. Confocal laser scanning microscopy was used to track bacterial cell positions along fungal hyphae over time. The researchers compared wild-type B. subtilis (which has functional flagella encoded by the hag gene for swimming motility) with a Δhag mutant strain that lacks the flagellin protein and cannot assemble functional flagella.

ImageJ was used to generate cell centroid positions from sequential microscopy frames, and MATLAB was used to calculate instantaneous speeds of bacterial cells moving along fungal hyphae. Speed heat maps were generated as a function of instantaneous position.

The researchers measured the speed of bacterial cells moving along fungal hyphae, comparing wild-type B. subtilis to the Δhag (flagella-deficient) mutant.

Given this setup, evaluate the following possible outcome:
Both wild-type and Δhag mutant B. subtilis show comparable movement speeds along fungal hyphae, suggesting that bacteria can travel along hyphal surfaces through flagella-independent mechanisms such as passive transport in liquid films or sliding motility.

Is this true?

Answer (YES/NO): NO